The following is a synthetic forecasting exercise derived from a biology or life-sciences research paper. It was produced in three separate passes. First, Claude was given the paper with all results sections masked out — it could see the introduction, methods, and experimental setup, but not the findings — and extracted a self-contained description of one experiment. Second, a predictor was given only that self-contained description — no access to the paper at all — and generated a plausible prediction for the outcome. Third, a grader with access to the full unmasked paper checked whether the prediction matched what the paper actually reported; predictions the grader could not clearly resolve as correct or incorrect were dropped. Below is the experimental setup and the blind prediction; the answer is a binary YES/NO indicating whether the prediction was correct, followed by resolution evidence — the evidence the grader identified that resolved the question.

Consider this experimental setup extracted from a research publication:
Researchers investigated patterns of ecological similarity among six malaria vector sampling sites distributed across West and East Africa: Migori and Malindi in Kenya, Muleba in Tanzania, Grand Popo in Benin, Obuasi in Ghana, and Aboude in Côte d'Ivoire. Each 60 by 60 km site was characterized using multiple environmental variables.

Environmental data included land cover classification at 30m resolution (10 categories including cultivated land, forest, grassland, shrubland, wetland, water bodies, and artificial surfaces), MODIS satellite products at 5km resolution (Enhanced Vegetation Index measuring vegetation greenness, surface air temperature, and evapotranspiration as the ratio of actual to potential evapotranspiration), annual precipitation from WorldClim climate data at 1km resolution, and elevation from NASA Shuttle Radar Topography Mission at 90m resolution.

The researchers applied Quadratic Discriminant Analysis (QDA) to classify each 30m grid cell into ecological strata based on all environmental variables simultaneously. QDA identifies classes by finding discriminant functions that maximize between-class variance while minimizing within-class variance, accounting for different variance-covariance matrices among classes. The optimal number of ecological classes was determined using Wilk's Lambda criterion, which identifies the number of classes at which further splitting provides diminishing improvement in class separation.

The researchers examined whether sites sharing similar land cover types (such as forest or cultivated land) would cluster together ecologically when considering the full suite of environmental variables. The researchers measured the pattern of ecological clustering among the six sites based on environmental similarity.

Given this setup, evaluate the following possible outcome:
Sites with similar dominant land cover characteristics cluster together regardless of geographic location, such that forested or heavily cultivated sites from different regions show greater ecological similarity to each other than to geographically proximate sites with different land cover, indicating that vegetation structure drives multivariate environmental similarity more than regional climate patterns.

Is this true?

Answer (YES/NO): NO